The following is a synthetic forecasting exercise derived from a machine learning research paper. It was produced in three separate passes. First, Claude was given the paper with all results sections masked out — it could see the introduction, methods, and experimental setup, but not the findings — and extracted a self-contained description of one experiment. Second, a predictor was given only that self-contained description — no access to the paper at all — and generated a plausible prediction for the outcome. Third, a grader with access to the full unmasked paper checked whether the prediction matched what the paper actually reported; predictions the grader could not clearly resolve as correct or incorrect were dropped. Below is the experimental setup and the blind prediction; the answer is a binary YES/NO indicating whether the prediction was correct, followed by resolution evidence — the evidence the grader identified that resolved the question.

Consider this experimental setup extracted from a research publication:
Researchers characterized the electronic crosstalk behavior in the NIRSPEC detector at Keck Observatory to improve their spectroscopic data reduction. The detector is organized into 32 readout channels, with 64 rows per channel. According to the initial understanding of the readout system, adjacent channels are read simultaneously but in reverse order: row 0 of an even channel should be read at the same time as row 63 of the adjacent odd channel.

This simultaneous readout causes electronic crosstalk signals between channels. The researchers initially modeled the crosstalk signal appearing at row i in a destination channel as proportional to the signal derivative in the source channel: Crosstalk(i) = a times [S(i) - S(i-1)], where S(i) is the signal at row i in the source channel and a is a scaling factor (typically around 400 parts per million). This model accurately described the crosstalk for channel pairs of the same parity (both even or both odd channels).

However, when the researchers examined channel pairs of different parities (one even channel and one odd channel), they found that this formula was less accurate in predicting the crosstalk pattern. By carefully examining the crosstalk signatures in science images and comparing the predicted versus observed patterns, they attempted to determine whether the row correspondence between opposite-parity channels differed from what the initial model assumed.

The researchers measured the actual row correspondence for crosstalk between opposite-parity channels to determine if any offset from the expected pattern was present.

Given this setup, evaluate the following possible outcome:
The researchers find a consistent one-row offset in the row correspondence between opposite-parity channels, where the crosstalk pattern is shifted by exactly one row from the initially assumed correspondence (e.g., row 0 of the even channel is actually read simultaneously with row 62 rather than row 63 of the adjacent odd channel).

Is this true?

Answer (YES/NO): NO